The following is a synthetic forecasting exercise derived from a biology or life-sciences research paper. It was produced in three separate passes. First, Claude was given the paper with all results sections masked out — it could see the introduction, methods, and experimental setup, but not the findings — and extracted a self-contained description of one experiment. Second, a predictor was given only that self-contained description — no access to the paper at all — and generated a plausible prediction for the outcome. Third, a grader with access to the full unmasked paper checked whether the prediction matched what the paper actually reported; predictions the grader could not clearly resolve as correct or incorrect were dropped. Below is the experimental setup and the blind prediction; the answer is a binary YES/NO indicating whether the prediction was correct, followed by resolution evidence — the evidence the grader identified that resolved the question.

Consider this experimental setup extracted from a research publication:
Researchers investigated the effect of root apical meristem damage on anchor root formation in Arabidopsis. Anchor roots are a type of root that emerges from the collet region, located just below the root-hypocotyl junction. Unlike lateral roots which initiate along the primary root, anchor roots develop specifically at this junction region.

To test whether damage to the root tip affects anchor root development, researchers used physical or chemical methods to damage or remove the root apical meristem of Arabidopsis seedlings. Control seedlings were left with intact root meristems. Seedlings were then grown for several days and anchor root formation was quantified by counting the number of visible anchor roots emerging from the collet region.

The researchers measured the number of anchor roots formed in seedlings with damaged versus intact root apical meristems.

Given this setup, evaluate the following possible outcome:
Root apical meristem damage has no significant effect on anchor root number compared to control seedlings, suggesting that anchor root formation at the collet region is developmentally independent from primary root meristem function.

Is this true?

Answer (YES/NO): NO